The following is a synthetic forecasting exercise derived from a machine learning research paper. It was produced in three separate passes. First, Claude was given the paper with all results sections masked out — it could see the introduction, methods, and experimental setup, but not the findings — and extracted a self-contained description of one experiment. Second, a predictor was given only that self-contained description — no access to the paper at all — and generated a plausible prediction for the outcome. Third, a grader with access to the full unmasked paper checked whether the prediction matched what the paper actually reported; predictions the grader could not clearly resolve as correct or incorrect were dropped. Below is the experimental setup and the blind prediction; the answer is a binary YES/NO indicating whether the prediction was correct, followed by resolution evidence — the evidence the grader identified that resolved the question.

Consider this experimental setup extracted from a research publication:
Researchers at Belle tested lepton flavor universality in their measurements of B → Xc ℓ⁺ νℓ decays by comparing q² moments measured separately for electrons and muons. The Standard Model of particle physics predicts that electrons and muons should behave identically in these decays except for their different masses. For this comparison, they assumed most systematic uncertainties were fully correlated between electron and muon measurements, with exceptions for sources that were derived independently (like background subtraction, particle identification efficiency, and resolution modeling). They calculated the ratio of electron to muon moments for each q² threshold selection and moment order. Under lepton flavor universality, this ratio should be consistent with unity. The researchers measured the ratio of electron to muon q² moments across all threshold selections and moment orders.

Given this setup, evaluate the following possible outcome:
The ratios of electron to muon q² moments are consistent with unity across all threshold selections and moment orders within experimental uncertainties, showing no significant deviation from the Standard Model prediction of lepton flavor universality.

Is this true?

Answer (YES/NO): YES